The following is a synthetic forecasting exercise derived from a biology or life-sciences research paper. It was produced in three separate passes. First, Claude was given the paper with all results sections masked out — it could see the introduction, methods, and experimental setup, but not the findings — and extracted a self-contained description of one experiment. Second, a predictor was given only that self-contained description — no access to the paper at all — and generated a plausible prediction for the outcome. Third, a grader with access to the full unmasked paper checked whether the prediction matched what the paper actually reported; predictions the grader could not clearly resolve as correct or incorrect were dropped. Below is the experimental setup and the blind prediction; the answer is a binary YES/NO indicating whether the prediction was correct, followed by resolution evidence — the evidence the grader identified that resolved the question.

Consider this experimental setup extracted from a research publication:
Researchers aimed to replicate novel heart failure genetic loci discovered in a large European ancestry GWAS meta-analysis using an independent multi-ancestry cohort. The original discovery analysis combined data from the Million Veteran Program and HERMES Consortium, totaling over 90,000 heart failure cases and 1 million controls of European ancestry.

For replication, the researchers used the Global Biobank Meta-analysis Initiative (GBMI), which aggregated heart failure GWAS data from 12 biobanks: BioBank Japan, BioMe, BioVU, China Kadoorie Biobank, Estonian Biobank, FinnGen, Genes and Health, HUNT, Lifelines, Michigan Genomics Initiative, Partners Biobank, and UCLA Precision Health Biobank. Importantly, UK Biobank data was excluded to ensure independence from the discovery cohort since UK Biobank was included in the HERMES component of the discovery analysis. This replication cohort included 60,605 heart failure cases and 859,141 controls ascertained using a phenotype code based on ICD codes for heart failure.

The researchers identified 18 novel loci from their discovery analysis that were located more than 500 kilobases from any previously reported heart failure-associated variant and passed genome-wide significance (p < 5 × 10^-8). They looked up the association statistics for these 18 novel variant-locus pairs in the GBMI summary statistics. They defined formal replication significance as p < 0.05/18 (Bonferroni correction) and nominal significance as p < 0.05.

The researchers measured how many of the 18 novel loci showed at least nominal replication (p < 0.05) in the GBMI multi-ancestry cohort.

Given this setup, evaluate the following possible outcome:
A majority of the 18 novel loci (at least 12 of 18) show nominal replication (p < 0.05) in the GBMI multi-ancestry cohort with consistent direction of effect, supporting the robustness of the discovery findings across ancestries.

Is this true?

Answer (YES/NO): NO